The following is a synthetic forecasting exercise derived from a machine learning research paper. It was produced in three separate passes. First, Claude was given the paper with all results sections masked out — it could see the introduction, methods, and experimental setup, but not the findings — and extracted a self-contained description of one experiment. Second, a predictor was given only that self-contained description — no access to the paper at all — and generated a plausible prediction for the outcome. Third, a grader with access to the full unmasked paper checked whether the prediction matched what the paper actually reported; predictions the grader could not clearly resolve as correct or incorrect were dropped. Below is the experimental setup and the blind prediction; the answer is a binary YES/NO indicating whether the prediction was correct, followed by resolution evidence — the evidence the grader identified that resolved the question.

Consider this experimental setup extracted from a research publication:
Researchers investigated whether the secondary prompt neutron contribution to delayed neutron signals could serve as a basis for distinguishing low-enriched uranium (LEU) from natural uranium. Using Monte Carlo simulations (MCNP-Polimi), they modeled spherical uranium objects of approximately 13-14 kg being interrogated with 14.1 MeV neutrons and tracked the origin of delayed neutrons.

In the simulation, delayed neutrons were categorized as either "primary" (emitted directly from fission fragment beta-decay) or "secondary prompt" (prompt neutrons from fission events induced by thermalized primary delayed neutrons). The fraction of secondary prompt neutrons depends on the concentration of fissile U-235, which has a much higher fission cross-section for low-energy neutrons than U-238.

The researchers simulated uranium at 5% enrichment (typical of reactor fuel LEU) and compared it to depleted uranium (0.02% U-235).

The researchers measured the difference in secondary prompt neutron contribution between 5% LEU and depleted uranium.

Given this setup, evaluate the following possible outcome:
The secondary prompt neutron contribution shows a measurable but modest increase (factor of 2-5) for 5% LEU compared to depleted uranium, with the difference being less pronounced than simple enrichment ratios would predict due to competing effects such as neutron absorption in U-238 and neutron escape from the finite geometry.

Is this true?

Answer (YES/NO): NO